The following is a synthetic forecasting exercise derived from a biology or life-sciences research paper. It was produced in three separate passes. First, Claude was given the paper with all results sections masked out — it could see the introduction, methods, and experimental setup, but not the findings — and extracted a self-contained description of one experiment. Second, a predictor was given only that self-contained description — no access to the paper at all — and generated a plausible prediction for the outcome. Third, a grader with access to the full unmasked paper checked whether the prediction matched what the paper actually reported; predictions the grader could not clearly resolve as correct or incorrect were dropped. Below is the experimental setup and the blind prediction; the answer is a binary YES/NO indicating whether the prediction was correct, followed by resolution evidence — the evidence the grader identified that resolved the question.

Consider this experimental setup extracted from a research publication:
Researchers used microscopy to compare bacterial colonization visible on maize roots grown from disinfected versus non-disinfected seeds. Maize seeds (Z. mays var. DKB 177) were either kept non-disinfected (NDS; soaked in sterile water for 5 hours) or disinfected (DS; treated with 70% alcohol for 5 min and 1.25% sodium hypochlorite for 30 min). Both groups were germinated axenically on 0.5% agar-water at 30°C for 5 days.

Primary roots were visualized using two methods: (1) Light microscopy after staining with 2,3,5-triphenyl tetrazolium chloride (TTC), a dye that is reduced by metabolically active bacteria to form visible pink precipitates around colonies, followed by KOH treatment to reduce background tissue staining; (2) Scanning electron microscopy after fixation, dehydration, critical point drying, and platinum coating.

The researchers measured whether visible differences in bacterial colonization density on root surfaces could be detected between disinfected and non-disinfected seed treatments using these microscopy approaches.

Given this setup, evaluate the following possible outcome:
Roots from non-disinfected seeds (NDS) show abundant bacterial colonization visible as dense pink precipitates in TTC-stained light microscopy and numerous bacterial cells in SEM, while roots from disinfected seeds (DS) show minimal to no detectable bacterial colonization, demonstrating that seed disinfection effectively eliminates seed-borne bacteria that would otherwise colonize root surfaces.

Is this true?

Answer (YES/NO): NO